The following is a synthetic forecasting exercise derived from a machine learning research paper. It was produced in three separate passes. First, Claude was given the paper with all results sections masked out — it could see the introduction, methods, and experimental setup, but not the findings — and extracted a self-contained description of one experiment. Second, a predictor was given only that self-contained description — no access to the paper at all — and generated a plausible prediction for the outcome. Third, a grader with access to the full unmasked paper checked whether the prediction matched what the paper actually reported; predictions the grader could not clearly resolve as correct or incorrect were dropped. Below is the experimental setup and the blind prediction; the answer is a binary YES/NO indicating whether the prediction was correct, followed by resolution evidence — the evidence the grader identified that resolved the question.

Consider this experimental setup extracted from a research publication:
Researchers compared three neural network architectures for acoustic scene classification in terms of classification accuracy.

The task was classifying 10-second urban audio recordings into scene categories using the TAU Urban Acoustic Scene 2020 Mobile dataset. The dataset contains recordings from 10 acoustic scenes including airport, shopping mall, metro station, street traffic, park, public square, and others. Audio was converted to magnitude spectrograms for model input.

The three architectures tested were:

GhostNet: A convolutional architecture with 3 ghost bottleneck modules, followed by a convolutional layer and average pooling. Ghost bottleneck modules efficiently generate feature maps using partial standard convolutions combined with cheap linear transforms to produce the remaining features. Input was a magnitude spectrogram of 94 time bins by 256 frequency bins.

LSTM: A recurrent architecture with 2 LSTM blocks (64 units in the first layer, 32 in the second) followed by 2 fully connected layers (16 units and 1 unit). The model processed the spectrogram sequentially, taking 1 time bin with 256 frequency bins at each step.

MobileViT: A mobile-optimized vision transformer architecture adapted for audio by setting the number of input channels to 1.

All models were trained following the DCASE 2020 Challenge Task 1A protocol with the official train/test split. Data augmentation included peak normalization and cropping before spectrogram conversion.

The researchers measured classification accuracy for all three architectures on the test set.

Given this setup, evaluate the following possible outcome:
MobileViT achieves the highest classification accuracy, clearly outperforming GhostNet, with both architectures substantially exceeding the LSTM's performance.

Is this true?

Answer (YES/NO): YES